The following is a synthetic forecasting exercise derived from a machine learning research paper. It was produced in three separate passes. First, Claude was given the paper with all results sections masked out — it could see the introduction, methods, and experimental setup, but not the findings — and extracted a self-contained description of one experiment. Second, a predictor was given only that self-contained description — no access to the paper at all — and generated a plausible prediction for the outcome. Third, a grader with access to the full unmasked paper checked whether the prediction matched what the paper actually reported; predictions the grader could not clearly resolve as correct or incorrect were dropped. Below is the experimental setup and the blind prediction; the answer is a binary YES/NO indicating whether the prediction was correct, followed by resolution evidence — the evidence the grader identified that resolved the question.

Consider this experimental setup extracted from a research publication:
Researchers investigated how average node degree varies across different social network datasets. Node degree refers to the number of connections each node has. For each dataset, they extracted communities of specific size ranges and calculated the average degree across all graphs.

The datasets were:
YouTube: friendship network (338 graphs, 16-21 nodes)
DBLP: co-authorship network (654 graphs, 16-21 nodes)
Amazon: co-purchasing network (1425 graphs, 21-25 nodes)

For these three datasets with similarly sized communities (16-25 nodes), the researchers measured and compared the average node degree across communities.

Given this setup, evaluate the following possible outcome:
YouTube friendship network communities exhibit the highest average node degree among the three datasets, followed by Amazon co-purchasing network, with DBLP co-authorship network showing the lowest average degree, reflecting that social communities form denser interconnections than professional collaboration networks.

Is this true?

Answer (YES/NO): NO